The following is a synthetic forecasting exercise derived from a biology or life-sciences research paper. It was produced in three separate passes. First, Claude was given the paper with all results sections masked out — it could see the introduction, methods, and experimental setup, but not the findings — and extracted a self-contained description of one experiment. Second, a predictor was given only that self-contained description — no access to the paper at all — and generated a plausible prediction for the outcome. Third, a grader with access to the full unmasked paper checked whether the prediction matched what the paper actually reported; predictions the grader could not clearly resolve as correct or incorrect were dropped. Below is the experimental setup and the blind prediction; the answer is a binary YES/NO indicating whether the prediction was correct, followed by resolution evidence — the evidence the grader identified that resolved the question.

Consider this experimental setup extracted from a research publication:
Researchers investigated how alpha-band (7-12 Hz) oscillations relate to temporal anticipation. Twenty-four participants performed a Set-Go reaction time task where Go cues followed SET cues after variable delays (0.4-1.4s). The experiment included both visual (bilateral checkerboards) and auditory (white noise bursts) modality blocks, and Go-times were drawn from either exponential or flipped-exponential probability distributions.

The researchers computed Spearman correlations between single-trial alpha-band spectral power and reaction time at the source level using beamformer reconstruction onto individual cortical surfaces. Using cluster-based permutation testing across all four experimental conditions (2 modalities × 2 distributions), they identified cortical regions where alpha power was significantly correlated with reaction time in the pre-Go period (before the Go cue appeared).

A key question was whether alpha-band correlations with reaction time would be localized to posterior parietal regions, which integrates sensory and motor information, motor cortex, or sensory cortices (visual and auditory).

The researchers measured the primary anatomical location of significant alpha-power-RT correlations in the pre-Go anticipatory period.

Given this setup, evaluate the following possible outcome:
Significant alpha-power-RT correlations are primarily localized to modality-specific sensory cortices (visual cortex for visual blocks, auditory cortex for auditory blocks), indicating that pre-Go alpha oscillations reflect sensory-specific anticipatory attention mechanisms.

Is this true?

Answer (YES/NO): NO